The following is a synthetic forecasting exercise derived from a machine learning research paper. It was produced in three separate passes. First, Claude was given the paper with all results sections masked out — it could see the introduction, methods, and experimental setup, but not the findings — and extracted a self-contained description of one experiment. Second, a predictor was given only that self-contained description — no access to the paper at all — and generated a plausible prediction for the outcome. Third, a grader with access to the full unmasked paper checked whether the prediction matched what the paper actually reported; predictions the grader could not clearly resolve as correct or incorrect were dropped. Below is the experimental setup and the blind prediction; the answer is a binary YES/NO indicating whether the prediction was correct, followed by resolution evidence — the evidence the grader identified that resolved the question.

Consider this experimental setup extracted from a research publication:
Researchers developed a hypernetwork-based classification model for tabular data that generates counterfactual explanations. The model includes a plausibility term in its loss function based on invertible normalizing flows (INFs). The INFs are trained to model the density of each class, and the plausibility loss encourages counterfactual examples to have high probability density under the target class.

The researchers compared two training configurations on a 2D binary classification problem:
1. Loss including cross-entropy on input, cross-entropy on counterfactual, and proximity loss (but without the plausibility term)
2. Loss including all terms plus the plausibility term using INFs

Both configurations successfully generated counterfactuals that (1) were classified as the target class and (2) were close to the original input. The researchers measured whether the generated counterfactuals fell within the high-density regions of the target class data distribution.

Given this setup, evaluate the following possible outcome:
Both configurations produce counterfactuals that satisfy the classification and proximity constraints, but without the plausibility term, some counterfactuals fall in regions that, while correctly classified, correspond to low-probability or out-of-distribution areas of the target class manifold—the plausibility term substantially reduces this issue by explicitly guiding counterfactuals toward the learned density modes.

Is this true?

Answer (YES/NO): YES